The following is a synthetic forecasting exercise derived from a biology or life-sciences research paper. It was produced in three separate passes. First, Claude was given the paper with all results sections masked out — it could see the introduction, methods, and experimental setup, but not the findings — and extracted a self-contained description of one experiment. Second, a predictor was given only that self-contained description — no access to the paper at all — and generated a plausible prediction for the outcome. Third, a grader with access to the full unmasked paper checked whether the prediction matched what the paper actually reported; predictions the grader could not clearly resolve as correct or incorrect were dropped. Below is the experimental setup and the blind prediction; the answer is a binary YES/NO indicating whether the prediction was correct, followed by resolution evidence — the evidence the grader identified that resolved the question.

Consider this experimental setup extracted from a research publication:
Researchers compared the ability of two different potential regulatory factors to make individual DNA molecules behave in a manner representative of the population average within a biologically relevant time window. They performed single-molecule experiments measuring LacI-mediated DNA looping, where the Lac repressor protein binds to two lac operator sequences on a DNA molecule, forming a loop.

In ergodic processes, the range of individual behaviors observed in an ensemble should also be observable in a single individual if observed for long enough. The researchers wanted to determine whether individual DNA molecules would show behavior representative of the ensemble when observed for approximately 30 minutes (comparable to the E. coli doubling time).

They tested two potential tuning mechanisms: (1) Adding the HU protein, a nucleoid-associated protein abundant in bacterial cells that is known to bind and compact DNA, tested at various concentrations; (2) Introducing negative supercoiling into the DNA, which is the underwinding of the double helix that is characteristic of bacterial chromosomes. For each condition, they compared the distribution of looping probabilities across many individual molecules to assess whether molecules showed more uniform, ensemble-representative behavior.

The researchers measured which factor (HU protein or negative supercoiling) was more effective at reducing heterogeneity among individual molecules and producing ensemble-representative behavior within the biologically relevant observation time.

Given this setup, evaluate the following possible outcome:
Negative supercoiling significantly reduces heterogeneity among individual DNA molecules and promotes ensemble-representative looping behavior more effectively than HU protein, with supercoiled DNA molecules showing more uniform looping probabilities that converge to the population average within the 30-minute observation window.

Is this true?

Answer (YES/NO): YES